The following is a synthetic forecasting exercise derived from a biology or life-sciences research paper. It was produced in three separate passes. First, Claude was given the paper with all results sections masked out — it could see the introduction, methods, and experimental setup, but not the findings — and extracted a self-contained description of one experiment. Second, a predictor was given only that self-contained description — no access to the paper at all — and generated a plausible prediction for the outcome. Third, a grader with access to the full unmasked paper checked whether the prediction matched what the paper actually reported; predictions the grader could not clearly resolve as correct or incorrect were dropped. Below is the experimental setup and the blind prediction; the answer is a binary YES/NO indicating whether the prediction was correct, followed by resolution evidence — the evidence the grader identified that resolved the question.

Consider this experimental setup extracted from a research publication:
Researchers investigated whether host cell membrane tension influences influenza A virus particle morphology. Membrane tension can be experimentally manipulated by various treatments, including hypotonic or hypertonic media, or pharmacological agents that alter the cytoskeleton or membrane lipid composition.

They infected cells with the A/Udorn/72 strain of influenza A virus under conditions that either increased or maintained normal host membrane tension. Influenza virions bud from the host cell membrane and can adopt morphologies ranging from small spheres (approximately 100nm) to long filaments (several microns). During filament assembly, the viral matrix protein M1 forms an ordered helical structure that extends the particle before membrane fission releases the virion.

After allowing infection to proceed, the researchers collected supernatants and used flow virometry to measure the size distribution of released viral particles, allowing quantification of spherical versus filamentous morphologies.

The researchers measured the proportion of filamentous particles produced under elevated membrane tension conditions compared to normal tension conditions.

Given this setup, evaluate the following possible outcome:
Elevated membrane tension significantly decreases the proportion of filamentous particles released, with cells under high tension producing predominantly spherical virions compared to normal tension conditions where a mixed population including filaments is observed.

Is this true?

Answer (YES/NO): NO